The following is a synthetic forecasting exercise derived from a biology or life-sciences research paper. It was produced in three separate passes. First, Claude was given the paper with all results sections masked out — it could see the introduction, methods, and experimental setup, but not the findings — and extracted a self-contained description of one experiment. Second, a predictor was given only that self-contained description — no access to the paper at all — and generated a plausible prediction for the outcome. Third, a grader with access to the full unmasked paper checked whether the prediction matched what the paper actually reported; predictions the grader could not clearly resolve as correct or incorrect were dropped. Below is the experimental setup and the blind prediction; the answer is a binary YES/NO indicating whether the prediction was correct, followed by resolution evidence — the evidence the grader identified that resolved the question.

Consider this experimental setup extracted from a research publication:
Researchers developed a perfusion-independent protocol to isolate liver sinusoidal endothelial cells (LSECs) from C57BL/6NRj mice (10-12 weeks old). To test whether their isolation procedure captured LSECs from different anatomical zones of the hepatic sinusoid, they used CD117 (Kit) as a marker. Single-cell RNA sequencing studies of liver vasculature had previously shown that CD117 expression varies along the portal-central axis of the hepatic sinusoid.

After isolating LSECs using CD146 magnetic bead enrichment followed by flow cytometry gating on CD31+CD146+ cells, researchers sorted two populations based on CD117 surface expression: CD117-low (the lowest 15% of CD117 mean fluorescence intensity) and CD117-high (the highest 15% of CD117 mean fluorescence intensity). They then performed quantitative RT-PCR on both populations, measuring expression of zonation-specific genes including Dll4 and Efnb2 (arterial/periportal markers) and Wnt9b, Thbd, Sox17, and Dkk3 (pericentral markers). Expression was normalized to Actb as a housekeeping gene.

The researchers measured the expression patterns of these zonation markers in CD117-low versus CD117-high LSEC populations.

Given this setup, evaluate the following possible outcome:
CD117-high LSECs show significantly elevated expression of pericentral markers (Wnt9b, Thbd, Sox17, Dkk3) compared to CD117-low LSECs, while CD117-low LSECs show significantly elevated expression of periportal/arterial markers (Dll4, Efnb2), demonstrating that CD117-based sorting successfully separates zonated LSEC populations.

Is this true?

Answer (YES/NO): NO